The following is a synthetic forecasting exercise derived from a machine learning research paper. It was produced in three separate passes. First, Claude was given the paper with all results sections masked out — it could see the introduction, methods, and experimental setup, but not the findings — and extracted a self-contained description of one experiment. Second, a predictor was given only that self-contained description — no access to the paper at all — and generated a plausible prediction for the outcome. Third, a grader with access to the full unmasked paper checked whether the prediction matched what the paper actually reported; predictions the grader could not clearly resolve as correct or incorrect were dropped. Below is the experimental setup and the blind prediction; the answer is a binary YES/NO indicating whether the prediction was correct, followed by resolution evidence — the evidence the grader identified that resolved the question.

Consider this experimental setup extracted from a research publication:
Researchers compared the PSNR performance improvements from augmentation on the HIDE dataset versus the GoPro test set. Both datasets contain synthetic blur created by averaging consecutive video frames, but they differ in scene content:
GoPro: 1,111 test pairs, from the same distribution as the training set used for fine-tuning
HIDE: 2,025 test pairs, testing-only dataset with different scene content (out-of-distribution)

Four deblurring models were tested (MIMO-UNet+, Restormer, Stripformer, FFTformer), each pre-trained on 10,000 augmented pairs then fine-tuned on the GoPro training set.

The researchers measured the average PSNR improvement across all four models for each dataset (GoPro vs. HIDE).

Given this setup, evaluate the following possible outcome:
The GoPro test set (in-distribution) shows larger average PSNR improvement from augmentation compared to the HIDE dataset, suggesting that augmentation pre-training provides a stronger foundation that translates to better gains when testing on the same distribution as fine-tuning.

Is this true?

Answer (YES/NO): NO